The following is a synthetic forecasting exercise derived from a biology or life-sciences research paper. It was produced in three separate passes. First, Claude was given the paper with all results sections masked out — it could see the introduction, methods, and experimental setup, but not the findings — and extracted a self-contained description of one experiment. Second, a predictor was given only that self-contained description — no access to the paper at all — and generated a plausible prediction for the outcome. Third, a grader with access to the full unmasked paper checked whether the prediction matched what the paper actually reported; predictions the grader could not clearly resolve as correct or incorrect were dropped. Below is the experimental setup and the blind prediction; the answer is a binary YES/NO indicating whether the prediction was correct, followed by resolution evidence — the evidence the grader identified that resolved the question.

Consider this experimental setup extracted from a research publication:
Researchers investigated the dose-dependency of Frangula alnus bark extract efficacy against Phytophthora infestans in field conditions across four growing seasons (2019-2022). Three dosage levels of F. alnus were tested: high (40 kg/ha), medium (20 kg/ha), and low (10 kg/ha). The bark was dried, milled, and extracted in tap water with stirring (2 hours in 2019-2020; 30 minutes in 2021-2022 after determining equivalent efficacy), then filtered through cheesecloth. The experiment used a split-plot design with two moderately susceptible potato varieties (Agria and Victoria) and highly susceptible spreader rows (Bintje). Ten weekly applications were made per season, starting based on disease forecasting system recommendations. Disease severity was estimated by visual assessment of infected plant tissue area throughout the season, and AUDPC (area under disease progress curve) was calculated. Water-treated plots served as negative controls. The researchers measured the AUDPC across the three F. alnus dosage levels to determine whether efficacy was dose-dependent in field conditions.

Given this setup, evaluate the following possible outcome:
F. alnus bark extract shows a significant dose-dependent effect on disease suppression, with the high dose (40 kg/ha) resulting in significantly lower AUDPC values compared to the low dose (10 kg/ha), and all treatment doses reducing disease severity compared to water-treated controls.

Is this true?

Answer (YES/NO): NO